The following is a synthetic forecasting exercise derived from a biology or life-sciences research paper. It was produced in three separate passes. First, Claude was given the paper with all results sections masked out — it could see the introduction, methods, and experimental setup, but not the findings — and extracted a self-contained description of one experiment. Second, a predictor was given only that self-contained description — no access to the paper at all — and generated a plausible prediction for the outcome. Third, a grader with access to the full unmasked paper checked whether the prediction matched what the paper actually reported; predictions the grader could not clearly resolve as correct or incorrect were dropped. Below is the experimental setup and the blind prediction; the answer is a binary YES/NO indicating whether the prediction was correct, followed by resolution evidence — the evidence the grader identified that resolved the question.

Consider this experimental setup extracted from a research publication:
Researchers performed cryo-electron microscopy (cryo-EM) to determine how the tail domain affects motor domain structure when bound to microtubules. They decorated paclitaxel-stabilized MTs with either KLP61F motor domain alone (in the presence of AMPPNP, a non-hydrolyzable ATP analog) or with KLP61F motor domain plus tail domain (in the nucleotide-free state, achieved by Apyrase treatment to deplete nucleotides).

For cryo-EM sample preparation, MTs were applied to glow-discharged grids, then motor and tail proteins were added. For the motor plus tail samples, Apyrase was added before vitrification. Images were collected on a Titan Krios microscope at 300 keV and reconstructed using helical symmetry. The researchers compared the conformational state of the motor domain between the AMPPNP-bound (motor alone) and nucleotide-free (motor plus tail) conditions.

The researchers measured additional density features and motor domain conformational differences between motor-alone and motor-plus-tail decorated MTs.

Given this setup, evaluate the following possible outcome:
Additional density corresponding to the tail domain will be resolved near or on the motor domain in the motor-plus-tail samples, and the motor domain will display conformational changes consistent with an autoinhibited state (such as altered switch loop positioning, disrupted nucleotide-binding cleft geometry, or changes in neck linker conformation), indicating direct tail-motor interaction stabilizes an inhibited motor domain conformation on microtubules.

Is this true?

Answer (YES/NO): YES